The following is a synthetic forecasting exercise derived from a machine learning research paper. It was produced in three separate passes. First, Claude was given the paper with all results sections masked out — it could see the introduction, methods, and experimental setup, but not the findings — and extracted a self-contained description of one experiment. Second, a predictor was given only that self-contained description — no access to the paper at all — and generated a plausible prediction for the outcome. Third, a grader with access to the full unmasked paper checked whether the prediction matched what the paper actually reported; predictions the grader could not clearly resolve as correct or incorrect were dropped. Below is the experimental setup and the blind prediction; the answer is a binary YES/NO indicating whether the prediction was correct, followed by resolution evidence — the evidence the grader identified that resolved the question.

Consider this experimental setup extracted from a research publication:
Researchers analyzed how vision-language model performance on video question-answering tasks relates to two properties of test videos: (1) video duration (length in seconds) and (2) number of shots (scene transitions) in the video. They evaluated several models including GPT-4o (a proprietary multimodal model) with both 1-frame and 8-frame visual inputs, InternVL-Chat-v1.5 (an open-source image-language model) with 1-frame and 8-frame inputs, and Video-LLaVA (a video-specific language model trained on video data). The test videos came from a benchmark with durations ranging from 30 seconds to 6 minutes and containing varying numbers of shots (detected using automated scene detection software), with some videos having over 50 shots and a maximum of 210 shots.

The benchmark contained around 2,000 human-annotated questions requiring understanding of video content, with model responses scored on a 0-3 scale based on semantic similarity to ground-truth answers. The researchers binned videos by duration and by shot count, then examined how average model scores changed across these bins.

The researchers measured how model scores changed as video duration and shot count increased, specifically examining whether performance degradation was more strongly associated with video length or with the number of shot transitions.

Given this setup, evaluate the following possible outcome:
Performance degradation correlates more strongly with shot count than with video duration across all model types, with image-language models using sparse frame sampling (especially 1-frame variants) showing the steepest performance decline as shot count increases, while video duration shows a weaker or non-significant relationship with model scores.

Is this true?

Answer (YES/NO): NO